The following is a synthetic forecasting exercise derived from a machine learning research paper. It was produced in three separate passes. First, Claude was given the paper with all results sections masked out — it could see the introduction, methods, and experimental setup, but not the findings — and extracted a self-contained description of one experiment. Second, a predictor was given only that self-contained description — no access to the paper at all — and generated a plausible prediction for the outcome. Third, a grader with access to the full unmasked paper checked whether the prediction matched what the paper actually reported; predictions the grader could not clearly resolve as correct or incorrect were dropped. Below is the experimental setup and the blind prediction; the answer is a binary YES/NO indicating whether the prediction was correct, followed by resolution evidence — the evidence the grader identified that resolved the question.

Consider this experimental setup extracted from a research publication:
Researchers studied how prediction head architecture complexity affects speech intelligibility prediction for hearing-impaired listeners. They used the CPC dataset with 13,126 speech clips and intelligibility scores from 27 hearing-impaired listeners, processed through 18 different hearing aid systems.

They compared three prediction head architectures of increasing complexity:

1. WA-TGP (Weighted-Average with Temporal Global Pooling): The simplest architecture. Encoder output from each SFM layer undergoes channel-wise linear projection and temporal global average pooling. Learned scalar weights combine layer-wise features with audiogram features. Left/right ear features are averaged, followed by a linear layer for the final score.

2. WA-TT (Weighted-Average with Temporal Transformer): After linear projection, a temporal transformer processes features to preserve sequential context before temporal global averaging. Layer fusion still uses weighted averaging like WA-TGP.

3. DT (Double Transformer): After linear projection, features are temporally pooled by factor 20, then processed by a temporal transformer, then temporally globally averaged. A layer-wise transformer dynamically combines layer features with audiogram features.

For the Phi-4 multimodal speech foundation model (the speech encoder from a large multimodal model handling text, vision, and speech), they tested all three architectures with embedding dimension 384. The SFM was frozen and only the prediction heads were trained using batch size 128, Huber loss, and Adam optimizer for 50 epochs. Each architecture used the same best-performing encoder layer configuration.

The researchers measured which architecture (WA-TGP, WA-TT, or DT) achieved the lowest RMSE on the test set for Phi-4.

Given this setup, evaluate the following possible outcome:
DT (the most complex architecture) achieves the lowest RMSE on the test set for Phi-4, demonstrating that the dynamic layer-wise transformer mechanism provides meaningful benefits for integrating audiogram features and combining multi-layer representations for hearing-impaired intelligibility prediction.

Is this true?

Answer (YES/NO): YES